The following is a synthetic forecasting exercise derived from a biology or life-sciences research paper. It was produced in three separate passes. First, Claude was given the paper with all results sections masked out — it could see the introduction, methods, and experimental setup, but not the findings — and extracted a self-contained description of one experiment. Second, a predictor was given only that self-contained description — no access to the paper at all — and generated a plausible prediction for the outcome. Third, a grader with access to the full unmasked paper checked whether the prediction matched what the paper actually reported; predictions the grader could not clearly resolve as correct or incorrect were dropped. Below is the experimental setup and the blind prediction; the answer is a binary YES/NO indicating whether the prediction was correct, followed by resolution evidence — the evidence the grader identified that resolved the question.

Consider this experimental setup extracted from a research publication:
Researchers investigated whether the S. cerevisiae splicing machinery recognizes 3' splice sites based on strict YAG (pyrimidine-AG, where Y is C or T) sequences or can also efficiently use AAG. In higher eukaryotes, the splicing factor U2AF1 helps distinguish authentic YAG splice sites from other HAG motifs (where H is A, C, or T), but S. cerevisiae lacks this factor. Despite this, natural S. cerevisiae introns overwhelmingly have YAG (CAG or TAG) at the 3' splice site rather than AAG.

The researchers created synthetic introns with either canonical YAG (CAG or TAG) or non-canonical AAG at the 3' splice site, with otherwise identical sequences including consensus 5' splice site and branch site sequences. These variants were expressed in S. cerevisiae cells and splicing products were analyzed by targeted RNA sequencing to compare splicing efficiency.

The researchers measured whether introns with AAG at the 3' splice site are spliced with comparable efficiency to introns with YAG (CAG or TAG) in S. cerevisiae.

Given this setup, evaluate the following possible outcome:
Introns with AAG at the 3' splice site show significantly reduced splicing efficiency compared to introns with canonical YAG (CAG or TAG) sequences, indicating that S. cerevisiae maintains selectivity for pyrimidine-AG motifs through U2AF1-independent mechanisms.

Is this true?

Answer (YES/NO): NO